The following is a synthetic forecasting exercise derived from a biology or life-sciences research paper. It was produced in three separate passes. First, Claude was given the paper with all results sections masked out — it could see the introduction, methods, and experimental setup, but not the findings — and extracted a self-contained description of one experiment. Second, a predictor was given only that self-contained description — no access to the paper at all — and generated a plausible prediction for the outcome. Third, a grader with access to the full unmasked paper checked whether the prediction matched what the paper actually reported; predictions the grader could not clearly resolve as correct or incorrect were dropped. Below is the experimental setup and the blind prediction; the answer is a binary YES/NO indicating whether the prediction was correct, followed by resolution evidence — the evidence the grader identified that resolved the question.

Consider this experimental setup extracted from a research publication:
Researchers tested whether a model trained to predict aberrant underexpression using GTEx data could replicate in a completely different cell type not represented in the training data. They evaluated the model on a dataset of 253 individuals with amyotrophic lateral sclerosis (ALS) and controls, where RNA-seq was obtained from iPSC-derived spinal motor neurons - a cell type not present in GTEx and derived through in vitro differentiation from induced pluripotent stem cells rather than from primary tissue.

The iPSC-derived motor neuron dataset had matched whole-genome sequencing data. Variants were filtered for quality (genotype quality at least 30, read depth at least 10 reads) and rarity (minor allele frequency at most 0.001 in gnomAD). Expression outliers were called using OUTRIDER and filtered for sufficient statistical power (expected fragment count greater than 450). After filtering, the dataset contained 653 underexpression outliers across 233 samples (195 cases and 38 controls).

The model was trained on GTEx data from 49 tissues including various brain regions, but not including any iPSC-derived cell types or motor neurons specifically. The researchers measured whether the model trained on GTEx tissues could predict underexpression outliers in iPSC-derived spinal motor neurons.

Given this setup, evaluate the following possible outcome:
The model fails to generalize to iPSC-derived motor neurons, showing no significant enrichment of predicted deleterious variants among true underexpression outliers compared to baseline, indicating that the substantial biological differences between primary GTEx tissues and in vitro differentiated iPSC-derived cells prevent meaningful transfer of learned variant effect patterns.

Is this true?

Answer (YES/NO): NO